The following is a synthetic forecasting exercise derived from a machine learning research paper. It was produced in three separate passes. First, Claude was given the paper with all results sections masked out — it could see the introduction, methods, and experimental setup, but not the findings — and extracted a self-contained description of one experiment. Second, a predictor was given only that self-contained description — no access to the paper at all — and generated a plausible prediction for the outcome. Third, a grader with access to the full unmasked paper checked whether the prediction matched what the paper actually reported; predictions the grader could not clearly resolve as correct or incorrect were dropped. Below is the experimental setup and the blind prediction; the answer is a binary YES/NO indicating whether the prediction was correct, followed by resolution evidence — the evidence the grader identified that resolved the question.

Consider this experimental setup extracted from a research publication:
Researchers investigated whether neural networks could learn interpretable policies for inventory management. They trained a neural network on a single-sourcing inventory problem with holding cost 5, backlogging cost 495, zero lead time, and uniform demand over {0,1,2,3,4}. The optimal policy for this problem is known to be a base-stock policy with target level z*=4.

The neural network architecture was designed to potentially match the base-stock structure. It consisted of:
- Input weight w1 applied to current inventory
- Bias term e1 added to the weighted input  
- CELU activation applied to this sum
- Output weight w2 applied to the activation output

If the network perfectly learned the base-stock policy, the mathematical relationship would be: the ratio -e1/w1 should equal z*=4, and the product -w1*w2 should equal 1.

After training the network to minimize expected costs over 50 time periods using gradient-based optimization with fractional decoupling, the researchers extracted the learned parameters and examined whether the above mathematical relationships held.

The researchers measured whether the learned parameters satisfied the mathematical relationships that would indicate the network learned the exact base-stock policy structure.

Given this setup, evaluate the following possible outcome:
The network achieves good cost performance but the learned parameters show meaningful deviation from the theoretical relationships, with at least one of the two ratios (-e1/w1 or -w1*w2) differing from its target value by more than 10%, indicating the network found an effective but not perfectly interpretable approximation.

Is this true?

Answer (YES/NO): NO